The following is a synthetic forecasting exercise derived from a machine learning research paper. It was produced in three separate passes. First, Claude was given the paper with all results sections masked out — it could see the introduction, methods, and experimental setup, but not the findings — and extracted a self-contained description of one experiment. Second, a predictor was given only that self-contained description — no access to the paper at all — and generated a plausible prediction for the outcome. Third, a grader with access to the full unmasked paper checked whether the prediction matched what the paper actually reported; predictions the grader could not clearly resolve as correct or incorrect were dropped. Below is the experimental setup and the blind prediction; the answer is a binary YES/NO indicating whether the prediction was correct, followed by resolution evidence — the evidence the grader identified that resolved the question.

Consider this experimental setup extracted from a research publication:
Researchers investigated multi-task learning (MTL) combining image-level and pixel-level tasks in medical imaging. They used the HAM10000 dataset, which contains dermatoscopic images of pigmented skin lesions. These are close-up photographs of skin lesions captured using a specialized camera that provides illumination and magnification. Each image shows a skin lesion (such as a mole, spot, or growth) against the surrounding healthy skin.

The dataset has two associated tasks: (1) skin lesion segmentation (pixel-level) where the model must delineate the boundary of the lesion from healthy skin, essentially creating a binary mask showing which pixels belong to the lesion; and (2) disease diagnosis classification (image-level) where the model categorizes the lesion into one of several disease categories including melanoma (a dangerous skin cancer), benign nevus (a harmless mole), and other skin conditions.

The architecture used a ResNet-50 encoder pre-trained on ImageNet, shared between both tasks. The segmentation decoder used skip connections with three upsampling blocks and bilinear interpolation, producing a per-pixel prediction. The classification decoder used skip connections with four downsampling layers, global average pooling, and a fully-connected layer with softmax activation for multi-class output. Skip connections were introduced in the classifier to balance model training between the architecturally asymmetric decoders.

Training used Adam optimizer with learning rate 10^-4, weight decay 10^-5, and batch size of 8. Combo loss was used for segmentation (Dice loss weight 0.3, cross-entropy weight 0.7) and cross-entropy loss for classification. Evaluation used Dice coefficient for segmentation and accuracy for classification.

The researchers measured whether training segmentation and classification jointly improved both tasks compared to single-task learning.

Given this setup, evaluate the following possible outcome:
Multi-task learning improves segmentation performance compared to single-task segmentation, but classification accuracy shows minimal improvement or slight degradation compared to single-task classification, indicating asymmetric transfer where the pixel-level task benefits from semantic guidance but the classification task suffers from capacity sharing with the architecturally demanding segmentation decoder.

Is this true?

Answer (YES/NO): NO